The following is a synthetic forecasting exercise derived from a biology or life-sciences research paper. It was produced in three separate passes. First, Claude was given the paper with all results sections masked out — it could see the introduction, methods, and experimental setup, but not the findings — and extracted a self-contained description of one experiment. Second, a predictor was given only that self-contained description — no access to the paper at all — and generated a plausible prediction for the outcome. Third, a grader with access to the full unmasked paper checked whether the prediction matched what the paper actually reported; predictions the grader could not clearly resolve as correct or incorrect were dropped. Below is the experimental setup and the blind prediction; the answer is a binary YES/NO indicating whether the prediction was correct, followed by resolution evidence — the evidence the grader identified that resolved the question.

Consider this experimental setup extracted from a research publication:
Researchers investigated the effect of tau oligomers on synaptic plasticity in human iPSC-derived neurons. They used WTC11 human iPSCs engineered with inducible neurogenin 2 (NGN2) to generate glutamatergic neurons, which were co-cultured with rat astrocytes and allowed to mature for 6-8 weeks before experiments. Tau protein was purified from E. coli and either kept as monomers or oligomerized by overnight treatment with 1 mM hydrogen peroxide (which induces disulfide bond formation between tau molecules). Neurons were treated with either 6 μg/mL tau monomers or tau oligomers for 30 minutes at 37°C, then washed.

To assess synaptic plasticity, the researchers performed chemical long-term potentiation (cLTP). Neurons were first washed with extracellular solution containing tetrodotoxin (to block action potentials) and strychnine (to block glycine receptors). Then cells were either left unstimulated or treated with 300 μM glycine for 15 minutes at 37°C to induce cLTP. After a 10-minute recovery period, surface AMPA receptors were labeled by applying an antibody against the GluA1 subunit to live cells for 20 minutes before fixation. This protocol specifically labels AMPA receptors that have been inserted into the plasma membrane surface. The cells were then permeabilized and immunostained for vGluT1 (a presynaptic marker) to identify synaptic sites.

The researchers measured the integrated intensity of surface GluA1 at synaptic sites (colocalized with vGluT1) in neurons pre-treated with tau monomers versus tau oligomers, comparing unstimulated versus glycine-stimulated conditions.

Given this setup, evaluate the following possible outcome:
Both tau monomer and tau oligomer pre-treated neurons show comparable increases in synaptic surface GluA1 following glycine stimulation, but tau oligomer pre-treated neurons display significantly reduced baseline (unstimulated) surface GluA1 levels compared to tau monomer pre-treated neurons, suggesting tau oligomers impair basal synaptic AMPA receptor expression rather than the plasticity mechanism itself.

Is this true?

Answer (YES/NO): NO